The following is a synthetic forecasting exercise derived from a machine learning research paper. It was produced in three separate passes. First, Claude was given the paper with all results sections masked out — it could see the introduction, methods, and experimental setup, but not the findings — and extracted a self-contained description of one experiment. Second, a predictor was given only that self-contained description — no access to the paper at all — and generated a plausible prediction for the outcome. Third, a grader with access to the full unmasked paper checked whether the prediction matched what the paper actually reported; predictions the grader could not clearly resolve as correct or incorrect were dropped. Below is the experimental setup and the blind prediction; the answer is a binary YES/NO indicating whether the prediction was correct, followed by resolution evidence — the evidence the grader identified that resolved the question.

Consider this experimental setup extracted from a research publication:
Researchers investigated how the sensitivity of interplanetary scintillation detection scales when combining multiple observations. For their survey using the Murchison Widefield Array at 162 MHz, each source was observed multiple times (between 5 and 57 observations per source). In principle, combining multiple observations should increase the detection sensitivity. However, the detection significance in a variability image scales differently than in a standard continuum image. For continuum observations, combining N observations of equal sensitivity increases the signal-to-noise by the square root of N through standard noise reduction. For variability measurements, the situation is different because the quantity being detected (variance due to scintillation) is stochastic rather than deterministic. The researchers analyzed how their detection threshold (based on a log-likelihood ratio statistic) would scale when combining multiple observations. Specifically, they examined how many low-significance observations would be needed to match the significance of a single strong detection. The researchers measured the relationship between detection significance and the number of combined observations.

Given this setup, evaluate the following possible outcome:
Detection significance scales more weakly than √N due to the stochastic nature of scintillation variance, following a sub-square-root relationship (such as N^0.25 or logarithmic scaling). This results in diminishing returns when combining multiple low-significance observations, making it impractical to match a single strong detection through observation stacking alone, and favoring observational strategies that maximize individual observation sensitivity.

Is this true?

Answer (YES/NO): YES